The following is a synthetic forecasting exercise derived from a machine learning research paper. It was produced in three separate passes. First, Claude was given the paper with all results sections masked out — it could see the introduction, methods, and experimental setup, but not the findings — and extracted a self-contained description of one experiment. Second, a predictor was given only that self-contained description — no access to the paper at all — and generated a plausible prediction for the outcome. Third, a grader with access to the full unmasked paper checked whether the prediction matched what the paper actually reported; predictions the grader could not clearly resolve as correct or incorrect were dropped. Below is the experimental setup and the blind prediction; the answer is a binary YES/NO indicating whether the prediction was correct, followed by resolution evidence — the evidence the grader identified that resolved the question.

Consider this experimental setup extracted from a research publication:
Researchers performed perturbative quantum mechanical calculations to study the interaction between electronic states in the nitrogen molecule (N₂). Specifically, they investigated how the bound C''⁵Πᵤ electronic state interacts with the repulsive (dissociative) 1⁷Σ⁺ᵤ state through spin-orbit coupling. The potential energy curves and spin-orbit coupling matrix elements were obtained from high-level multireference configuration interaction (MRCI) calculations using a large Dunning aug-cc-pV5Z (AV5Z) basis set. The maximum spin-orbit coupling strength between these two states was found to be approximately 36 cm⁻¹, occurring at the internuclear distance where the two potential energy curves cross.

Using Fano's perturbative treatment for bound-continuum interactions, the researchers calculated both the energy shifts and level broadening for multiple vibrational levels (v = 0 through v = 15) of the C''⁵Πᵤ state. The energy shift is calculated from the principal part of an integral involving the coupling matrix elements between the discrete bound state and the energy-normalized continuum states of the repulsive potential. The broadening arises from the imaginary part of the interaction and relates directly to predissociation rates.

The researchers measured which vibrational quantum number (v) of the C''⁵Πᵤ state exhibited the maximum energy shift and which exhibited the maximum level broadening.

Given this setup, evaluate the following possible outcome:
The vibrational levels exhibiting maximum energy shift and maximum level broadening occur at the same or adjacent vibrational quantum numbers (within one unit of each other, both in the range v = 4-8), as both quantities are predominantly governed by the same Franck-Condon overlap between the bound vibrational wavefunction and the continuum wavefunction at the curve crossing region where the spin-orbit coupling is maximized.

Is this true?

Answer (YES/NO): YES